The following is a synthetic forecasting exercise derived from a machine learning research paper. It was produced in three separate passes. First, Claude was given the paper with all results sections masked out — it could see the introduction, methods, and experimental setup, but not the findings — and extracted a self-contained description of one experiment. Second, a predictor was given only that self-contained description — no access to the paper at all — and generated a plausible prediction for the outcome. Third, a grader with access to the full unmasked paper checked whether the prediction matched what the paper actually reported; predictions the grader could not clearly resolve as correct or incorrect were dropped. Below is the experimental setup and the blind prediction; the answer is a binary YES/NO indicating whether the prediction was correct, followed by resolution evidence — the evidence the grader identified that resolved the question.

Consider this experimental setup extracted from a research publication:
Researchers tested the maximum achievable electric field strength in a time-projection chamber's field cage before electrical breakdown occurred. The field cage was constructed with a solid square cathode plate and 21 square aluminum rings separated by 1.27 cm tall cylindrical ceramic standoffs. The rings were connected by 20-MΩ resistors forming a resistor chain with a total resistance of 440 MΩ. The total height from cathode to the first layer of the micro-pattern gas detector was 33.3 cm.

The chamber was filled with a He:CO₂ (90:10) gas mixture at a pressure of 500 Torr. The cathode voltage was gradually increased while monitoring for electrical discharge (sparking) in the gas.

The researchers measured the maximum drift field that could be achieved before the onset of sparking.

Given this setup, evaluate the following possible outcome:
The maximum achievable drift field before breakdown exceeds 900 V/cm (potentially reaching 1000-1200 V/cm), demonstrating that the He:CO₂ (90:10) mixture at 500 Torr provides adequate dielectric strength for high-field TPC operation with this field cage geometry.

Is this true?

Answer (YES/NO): NO